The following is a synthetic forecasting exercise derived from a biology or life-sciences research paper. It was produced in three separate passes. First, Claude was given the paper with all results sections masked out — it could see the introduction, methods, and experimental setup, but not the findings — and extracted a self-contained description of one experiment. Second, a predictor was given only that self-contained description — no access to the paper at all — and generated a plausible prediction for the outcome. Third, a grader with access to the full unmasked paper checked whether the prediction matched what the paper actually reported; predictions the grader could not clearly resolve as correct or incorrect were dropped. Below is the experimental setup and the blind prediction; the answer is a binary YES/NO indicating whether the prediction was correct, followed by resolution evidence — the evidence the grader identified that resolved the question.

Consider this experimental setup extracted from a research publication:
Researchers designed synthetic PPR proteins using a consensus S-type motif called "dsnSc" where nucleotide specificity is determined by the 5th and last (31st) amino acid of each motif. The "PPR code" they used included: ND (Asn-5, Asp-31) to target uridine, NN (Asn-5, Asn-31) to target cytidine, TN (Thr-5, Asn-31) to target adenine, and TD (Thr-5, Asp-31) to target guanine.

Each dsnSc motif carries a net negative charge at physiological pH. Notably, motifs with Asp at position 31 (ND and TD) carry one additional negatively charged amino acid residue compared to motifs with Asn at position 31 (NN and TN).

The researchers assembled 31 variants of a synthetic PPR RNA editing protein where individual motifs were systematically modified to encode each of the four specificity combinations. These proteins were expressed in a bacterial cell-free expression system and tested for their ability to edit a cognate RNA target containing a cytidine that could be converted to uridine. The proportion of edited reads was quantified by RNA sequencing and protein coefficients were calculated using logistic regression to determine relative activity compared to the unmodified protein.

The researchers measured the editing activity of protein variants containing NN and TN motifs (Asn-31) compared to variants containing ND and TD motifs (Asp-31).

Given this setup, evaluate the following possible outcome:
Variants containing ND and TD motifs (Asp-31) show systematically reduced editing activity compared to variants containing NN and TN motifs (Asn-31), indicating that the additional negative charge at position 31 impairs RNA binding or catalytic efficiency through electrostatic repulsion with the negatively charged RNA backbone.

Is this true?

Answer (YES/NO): NO